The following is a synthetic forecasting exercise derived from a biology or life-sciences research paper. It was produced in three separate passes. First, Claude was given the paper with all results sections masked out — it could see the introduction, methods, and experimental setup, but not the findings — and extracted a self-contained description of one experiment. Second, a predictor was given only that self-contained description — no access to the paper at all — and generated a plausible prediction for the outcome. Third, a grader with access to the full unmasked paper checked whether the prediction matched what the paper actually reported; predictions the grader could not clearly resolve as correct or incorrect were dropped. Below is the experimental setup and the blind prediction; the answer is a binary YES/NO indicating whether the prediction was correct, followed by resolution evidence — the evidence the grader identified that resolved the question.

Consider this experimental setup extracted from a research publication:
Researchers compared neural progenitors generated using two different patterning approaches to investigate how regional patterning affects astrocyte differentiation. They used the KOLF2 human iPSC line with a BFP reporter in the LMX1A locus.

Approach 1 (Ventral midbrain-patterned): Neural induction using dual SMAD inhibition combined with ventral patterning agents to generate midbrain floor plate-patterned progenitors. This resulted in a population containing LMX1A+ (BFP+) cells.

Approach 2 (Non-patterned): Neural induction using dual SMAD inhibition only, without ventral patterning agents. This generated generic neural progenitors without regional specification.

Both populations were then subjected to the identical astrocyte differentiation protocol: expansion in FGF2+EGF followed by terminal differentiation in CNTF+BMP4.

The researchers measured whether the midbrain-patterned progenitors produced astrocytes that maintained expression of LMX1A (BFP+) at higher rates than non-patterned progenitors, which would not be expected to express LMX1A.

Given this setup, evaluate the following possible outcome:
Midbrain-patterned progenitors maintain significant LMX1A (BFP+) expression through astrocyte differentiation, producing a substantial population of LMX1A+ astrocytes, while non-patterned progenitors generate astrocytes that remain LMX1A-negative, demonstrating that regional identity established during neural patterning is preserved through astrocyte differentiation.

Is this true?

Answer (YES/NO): NO